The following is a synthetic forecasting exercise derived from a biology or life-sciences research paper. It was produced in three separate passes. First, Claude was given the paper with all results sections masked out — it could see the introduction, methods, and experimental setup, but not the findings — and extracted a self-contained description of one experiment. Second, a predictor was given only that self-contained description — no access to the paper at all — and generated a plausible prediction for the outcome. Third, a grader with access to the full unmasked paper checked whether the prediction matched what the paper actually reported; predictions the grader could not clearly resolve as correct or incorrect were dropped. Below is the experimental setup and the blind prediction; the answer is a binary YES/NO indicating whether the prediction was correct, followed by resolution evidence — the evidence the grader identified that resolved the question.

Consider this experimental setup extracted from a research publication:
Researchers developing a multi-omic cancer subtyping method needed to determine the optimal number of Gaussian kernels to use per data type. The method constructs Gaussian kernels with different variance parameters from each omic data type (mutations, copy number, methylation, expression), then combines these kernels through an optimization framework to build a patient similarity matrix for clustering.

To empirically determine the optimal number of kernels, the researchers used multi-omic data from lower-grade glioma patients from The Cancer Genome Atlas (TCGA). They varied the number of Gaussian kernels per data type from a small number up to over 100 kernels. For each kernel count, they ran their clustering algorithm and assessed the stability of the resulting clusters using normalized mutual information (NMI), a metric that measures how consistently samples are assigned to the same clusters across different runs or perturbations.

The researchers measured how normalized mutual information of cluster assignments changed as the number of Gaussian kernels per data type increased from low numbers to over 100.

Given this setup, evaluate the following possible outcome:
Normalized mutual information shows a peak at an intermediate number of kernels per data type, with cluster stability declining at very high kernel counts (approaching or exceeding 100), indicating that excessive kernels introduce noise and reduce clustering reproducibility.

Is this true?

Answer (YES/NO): NO